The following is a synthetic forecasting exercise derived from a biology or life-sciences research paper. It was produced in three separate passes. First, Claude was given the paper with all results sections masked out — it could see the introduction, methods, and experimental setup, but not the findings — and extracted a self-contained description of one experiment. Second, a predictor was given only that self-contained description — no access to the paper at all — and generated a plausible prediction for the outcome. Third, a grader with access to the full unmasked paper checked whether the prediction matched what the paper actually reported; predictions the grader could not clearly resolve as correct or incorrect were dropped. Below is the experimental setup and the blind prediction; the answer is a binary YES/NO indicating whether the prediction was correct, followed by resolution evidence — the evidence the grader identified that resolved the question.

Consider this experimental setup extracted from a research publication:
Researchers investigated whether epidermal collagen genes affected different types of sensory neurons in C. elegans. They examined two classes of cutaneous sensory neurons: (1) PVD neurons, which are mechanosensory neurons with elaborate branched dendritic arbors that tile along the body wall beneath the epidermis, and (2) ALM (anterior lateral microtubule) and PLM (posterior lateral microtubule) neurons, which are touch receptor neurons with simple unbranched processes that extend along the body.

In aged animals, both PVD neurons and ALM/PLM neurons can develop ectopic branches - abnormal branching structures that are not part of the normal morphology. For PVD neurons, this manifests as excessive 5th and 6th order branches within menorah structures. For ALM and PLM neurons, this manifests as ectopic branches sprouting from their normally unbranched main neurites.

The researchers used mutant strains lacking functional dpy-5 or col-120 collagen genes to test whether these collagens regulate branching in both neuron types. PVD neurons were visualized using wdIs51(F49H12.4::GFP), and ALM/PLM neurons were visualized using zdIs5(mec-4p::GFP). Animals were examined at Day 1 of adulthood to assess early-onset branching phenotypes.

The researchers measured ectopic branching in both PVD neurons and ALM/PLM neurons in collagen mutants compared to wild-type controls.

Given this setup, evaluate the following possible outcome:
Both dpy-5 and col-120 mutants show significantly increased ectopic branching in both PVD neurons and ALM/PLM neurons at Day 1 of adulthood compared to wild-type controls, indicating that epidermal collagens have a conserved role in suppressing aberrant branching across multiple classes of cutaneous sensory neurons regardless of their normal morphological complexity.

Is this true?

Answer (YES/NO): NO